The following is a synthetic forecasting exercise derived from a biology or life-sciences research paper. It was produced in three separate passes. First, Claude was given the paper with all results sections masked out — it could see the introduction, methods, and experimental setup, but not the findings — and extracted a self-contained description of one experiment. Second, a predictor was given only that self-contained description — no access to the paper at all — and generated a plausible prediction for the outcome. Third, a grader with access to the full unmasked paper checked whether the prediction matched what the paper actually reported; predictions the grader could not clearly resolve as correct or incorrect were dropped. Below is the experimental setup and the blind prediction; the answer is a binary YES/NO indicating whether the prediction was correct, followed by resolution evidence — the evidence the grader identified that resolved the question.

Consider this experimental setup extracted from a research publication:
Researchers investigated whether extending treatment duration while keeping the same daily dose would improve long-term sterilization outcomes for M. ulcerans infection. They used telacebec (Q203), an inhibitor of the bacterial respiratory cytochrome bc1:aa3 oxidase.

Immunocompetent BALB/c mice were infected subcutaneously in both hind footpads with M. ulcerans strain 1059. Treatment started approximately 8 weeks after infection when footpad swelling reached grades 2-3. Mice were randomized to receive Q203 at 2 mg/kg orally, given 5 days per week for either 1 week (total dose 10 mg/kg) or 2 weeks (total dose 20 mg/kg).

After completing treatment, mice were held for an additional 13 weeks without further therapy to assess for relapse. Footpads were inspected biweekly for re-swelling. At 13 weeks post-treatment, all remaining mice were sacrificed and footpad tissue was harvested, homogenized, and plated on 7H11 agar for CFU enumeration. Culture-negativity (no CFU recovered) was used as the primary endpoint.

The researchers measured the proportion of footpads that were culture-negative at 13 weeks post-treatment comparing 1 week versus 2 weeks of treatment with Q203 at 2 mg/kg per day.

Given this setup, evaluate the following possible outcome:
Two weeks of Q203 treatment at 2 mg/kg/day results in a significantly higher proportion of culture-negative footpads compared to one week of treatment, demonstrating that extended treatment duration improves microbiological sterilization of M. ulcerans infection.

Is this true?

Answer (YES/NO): NO